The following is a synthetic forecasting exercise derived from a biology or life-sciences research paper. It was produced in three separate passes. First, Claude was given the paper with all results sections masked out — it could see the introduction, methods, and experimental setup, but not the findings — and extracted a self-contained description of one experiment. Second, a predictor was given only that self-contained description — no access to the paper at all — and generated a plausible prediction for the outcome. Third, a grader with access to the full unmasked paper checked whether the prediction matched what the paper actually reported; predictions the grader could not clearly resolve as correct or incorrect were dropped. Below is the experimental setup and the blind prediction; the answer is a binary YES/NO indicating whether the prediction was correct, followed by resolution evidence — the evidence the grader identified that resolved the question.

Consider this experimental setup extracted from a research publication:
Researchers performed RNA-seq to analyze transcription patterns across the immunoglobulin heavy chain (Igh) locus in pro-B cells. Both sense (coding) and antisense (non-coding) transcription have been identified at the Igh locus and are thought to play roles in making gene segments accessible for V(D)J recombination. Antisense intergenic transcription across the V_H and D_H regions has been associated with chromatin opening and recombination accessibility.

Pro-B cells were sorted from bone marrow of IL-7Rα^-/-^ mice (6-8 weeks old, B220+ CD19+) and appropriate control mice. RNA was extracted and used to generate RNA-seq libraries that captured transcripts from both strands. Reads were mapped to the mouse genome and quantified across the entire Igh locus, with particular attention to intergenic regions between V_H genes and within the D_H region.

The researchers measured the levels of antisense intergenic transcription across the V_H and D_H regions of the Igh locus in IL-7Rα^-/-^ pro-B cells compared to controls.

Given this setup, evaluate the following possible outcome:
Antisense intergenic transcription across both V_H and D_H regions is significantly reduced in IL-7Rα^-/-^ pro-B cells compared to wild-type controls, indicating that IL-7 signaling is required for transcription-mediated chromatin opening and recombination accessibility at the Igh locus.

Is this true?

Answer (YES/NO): YES